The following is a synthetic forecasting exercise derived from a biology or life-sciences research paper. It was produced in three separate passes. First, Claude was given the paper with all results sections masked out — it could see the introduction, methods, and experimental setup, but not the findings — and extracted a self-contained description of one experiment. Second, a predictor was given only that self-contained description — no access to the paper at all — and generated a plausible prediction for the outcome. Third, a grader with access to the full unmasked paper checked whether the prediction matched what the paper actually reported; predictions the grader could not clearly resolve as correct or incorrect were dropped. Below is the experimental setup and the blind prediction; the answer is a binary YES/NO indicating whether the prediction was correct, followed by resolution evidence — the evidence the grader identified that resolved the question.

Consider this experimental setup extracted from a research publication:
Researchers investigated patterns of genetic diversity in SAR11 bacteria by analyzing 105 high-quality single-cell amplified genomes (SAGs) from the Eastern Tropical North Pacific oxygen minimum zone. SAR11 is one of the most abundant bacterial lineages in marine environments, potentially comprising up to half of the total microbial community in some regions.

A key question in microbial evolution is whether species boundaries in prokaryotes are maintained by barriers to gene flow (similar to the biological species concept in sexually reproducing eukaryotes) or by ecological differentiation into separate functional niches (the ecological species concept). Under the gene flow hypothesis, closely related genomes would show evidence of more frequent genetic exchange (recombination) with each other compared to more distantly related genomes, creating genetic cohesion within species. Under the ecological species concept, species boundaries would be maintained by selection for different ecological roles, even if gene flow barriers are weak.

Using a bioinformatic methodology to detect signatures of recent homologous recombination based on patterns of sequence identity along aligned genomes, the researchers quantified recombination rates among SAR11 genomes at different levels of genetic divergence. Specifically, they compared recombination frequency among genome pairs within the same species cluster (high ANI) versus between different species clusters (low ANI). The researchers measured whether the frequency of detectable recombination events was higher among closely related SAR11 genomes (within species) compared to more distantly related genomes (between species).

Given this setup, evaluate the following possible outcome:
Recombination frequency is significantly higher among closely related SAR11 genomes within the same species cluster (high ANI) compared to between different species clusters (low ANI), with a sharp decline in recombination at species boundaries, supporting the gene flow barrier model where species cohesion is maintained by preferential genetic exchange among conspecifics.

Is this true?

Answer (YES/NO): YES